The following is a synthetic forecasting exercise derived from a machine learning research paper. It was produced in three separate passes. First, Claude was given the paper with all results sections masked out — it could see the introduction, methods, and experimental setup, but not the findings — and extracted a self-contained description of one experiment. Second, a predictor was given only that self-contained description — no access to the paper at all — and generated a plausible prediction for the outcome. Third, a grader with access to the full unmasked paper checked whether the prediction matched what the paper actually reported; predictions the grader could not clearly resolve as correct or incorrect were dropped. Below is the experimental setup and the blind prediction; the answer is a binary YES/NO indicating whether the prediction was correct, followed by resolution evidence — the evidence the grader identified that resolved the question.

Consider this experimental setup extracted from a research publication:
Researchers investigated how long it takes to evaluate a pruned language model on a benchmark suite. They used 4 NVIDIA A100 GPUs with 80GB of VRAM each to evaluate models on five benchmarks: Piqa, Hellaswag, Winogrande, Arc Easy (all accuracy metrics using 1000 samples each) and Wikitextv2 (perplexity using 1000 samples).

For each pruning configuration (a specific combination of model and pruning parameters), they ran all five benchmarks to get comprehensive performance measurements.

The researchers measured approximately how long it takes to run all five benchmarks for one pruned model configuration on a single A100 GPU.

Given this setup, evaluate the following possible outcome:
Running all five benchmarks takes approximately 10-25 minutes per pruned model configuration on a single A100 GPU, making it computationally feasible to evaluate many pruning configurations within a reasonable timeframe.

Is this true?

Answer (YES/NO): NO